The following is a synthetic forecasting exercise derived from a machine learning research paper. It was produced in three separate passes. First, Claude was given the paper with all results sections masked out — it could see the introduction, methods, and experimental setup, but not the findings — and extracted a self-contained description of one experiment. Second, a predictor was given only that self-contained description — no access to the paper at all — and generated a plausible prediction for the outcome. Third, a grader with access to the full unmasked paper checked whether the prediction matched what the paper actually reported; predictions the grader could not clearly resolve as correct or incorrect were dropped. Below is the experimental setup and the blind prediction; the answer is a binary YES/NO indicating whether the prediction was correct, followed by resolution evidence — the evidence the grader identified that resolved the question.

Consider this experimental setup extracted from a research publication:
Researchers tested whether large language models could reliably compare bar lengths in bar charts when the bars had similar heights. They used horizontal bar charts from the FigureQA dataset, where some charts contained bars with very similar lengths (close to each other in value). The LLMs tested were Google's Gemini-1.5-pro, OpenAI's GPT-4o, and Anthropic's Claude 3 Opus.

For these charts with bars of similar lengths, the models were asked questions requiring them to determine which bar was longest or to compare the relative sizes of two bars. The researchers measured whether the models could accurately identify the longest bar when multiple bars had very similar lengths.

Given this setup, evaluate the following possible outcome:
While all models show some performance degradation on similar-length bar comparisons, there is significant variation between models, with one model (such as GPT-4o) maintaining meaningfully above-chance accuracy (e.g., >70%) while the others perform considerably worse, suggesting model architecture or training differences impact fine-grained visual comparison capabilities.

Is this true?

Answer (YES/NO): NO